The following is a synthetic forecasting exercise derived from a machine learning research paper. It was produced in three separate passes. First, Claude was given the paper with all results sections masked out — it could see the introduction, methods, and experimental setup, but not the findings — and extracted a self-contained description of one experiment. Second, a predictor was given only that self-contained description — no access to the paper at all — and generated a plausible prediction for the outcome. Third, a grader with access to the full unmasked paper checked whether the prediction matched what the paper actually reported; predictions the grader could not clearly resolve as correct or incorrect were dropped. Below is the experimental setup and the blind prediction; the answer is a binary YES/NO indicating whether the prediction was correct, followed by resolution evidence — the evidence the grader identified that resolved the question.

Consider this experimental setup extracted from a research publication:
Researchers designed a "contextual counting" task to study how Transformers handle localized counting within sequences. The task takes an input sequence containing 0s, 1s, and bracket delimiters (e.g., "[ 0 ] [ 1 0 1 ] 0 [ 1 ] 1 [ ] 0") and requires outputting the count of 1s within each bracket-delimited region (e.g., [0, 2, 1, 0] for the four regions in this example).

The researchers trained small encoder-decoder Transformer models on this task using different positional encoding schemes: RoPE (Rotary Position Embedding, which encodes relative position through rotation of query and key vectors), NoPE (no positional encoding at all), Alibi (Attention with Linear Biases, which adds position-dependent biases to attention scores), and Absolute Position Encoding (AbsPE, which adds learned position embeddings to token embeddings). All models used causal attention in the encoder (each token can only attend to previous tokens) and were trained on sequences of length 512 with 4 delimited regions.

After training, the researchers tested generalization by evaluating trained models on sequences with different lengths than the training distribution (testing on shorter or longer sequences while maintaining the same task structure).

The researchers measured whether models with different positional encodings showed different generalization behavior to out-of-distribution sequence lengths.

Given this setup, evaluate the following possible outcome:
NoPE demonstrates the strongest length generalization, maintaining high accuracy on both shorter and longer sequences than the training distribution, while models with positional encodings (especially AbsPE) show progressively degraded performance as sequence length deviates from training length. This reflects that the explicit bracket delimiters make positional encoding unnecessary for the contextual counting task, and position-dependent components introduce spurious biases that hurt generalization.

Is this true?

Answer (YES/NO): NO